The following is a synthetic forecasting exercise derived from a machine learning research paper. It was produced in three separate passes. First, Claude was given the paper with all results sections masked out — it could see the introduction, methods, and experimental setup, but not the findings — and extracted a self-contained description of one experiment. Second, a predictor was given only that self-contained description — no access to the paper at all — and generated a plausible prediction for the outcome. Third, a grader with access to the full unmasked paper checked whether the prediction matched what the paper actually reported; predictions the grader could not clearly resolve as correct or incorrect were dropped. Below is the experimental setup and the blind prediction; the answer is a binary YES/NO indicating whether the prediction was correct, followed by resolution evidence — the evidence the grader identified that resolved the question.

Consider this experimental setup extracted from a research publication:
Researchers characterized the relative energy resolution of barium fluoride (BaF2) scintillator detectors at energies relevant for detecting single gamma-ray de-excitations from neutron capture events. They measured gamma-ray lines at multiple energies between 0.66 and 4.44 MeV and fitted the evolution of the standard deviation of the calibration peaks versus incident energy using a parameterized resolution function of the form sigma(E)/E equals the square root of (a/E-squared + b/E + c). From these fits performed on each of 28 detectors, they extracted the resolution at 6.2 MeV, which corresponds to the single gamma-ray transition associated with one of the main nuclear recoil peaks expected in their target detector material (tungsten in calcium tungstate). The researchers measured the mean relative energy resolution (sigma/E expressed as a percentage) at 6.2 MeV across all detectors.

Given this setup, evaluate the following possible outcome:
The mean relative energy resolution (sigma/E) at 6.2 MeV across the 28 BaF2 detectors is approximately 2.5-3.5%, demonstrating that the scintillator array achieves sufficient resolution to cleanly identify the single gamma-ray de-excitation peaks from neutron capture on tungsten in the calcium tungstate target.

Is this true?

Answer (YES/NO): NO